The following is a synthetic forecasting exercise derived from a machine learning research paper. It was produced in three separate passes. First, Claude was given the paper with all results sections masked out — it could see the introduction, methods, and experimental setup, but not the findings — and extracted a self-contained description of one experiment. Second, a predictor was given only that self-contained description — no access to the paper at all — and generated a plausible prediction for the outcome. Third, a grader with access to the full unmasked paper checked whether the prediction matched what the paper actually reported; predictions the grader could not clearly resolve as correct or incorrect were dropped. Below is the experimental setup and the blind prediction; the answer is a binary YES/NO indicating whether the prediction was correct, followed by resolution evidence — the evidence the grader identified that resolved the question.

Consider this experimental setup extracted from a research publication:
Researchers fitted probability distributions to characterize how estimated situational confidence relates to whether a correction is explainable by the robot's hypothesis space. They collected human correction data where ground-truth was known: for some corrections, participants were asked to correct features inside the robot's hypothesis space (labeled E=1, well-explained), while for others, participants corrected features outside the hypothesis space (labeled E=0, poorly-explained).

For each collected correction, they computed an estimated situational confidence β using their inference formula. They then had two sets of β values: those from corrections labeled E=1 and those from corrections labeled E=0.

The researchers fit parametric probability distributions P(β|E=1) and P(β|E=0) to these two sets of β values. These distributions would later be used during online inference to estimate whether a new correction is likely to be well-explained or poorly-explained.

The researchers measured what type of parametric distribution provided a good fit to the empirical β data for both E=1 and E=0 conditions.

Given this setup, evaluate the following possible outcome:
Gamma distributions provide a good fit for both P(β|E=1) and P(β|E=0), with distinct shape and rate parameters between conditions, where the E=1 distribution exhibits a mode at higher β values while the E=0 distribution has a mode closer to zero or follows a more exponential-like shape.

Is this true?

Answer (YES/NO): NO